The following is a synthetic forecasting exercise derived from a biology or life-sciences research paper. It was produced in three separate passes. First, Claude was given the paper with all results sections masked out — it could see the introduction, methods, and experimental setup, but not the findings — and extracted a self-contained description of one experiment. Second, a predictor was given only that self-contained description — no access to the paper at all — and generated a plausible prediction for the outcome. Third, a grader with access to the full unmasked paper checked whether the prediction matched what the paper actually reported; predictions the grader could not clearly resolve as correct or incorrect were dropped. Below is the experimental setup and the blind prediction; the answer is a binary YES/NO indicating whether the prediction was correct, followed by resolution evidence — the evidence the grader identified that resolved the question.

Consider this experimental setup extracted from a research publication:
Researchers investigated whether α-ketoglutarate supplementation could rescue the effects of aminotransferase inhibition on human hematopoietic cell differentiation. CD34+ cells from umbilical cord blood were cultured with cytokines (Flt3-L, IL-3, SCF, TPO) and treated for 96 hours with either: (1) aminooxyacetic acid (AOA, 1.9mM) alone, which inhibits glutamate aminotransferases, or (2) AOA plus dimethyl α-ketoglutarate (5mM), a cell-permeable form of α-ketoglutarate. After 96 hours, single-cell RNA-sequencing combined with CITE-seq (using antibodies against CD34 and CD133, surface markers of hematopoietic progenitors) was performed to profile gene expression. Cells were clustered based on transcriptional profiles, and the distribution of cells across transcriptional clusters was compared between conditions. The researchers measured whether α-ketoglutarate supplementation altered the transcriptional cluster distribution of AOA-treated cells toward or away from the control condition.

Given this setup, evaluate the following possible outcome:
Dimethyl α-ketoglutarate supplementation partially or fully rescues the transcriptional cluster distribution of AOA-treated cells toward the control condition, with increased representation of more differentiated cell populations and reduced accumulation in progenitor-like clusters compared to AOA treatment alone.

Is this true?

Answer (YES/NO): NO